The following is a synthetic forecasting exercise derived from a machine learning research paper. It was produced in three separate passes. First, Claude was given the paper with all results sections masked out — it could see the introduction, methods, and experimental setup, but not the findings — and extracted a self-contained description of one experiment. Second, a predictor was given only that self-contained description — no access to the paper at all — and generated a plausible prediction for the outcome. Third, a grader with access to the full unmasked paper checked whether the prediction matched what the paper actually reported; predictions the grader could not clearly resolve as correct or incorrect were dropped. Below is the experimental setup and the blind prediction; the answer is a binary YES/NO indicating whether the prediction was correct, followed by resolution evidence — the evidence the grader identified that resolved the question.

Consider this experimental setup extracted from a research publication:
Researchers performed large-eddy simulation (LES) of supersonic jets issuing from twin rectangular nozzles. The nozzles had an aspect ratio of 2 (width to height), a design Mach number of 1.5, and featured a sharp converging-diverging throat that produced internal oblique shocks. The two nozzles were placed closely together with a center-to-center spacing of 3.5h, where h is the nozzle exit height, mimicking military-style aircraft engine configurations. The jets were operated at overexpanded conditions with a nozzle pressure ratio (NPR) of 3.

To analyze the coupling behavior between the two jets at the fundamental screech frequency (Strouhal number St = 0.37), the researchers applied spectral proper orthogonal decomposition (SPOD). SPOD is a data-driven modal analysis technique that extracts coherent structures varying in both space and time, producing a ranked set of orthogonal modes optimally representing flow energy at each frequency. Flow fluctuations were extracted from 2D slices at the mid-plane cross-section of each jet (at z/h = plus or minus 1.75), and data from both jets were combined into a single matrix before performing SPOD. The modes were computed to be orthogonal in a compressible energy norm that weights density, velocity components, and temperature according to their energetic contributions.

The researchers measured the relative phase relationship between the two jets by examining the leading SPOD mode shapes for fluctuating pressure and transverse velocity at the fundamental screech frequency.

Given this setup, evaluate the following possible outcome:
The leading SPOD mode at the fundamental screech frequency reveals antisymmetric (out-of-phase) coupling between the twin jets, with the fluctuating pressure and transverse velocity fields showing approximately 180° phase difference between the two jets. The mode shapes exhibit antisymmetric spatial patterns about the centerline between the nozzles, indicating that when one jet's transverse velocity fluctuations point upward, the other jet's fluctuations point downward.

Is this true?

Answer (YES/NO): YES